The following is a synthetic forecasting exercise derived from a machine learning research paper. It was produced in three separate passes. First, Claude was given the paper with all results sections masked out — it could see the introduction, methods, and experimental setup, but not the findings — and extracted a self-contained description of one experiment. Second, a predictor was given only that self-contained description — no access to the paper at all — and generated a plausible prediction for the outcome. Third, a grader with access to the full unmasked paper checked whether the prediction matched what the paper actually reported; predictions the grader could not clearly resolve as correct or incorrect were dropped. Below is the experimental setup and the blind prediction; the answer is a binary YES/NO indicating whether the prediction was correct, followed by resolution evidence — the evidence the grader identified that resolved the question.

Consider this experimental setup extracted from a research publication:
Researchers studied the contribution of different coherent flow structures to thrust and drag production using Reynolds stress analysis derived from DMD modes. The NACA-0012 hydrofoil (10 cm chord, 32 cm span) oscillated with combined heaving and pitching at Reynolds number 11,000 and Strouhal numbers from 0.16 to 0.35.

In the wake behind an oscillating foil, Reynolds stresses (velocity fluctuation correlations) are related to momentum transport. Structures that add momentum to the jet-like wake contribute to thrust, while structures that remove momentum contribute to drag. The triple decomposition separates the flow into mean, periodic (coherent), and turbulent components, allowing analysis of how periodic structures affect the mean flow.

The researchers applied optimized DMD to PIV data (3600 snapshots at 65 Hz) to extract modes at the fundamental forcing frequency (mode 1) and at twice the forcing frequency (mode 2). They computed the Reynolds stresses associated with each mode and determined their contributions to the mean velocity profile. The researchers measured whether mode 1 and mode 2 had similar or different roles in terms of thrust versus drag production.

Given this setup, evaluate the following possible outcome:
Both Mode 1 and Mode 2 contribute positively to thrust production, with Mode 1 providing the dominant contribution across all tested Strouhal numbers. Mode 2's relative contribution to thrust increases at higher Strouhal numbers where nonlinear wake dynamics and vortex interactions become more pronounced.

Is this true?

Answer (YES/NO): NO